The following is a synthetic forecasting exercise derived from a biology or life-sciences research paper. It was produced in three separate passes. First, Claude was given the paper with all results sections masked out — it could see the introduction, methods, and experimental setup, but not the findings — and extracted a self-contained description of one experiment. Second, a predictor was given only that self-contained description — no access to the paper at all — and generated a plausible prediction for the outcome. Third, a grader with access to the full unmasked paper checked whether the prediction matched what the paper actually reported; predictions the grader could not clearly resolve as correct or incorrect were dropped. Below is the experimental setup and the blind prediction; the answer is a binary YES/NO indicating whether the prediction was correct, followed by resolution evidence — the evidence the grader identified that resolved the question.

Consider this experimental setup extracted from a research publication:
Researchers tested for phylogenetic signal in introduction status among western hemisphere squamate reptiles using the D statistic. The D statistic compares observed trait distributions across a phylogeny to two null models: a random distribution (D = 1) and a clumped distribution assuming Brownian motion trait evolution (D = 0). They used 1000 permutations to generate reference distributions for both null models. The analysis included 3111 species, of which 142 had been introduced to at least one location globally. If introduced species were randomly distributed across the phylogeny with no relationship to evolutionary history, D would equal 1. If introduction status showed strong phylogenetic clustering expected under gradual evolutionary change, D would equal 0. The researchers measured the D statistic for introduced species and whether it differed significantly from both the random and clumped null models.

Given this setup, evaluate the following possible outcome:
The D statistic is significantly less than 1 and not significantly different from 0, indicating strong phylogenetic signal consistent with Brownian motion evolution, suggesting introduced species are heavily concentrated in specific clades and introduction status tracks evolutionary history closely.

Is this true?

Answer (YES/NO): NO